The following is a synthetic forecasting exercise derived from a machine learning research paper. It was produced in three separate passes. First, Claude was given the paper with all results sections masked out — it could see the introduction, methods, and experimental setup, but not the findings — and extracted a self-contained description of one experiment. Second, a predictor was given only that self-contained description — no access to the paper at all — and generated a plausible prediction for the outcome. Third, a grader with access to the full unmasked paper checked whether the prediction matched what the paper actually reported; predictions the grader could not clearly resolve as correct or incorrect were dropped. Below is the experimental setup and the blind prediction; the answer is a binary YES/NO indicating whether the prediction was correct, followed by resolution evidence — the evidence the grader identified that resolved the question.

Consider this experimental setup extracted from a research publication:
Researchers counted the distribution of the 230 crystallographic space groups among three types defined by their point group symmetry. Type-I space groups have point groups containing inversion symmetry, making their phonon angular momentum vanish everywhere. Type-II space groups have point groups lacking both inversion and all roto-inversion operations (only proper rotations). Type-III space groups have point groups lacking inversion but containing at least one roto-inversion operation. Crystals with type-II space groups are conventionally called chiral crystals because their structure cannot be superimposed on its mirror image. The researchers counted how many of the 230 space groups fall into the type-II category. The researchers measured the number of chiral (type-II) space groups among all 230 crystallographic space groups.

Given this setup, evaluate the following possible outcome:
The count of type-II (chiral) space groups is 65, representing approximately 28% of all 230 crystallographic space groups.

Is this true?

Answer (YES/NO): YES